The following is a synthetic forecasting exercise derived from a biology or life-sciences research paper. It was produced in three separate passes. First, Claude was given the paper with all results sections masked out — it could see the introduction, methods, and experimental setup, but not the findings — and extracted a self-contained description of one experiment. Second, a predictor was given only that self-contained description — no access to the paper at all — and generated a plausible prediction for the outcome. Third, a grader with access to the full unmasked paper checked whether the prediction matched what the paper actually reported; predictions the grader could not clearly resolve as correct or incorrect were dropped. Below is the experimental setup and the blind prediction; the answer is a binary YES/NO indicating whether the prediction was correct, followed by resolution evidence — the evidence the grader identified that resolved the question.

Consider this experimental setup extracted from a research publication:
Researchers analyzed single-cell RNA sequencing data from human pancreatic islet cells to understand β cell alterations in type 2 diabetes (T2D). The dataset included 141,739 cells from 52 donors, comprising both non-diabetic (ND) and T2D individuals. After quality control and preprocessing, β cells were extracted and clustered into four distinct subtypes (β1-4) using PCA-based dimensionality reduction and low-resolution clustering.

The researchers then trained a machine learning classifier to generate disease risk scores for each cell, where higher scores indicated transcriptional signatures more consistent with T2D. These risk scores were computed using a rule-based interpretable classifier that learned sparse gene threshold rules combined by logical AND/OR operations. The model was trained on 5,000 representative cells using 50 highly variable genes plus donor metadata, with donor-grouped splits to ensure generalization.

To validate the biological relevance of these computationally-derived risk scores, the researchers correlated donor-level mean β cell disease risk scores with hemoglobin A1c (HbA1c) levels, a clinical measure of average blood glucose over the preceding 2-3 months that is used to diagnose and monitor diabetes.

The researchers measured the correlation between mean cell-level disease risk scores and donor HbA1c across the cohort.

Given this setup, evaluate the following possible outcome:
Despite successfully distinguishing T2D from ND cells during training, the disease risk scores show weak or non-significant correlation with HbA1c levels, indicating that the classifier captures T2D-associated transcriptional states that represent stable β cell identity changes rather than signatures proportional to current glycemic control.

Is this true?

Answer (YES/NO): NO